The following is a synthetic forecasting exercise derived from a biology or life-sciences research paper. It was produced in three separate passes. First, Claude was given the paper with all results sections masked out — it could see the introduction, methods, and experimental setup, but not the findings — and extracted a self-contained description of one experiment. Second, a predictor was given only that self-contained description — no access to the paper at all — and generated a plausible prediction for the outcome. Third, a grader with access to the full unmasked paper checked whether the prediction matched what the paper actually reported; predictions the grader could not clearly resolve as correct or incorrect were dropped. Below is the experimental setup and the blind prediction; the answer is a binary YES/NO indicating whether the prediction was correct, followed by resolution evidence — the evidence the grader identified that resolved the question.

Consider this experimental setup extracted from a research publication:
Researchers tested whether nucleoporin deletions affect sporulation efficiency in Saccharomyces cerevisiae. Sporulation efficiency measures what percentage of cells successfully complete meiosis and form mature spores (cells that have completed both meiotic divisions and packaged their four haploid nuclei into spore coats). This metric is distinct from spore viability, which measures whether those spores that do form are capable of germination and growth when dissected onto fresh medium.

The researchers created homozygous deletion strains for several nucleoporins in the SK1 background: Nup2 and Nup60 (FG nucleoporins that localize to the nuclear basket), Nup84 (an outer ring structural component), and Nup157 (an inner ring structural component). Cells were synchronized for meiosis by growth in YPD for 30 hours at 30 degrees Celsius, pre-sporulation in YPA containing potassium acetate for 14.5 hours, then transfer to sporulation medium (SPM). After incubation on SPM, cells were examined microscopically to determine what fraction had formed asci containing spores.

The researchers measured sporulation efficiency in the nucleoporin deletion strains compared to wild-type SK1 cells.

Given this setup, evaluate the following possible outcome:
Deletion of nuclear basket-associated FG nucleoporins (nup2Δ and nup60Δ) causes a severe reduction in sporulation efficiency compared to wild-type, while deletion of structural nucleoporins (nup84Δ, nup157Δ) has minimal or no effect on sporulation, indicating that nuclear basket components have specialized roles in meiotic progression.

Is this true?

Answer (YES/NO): NO